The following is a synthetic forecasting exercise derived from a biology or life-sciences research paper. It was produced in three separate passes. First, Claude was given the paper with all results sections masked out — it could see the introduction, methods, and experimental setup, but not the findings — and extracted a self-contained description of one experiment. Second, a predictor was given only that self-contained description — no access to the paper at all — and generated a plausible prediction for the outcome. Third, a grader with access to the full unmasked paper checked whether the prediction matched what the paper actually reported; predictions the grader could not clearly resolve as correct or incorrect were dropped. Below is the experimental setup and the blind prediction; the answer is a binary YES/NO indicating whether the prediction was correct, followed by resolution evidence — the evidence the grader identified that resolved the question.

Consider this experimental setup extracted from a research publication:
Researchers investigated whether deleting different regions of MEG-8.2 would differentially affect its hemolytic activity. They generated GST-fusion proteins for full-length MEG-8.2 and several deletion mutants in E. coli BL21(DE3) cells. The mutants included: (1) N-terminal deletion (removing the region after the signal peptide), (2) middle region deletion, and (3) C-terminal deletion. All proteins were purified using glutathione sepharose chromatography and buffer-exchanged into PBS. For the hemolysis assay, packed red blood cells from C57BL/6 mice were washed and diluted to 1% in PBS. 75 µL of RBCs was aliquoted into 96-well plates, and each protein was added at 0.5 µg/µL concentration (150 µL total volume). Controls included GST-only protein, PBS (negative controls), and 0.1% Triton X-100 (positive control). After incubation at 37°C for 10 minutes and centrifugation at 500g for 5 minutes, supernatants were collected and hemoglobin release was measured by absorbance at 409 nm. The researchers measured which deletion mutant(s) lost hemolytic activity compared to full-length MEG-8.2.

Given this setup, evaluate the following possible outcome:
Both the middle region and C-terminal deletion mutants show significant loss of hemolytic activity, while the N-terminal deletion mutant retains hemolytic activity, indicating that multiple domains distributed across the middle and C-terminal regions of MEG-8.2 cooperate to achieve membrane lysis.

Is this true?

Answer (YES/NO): NO